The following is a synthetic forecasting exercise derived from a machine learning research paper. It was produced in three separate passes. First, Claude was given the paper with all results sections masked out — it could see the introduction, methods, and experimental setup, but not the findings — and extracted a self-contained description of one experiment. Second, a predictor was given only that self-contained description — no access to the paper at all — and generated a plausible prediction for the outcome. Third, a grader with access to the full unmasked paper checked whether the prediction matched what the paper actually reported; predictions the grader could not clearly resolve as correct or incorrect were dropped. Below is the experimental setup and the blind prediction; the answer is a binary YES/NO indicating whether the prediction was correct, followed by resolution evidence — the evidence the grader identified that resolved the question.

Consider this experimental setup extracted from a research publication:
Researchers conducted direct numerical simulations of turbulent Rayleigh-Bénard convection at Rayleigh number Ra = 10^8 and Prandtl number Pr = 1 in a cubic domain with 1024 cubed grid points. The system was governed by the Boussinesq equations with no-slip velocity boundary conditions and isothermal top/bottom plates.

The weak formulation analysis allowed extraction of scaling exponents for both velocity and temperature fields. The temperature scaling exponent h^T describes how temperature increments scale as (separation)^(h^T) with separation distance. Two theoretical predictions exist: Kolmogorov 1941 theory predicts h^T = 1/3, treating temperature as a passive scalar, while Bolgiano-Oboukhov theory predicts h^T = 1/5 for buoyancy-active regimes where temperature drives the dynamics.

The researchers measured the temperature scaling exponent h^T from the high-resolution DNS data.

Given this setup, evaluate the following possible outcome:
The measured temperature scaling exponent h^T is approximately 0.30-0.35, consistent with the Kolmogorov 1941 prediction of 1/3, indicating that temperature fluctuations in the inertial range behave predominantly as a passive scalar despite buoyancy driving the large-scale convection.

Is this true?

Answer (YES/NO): NO